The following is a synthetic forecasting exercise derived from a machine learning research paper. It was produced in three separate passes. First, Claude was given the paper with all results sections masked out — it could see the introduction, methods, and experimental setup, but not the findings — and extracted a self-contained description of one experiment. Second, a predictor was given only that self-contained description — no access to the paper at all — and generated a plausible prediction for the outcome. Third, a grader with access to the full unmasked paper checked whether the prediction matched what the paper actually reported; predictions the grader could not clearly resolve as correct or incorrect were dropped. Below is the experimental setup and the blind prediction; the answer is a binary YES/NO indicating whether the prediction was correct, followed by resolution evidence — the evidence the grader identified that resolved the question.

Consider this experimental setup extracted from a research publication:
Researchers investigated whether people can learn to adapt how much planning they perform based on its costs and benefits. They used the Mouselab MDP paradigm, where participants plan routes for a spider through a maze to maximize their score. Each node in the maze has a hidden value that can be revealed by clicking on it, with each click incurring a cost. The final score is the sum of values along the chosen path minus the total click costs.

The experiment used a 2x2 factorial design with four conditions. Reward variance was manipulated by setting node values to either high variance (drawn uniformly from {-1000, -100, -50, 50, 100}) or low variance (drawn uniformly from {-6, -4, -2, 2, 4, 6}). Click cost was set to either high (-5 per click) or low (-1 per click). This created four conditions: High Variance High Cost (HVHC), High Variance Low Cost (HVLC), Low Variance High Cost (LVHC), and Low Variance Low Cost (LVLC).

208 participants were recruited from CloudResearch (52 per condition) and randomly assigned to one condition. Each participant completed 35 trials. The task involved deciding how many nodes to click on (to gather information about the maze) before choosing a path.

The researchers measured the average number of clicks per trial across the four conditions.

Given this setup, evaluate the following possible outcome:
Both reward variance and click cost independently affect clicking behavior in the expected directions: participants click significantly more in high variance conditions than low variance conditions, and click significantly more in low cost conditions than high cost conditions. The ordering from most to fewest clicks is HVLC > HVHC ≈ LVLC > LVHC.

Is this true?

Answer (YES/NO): NO